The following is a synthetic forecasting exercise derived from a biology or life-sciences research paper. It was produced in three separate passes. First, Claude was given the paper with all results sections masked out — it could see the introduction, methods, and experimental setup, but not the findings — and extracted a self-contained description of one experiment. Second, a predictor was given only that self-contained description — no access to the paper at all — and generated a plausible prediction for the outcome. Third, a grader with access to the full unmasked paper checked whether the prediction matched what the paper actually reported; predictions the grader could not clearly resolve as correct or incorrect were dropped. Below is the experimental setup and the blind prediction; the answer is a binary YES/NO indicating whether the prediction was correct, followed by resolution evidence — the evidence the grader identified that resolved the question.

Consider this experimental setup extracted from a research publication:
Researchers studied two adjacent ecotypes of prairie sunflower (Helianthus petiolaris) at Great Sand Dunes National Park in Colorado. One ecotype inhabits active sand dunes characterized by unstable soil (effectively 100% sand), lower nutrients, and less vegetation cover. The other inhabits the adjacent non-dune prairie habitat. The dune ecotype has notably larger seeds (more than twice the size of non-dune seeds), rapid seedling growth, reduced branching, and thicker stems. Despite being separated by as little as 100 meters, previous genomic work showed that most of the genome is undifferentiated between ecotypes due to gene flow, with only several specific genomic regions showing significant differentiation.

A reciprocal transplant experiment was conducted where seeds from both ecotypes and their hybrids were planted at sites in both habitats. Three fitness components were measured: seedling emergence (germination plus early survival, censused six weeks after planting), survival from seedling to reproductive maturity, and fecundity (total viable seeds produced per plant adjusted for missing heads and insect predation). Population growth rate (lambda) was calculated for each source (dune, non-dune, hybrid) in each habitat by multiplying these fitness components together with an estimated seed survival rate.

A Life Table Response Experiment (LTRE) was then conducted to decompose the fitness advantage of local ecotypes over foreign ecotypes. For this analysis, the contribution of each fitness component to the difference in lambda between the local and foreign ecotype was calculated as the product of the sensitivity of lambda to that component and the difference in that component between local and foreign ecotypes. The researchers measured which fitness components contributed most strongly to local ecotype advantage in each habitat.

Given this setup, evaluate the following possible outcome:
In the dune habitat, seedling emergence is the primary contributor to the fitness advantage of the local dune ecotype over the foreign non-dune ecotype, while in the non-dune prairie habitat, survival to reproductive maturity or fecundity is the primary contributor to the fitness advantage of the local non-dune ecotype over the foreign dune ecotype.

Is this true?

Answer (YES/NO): YES